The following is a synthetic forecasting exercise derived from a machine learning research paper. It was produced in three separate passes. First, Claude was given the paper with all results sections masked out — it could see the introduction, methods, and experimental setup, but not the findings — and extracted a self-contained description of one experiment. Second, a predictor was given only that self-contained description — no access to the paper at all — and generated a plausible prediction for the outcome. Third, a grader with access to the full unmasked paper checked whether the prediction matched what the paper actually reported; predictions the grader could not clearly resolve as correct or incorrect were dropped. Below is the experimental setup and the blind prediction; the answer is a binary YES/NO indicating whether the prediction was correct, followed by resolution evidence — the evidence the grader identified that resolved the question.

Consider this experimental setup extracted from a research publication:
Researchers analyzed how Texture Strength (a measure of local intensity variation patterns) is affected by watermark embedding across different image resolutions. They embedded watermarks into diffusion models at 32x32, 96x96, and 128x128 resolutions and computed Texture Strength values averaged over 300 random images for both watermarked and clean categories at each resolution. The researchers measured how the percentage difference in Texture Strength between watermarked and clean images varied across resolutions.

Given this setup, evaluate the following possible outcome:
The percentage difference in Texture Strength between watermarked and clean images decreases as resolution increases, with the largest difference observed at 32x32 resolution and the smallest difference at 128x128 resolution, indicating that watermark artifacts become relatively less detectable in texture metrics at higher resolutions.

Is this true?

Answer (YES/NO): NO